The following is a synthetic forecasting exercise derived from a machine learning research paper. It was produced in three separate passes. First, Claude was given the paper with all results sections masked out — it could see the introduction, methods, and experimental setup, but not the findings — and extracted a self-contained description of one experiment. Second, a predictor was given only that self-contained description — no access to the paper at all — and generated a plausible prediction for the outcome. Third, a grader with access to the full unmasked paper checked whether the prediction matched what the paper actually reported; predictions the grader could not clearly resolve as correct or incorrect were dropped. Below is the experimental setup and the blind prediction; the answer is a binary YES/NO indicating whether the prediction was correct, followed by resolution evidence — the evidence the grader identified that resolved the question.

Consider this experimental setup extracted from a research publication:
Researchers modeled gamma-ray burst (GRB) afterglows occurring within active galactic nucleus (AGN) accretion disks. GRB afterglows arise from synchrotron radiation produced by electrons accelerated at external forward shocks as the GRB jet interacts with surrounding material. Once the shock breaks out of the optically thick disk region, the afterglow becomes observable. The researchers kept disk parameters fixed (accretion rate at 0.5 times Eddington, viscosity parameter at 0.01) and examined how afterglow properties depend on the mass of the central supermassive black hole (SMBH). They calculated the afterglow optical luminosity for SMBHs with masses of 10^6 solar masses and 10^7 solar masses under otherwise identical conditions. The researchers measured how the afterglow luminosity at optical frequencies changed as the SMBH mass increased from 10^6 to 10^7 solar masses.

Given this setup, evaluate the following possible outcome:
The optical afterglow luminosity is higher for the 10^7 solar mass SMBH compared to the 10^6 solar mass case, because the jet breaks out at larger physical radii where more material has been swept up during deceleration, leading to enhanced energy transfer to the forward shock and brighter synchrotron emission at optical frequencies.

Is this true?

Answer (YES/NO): NO